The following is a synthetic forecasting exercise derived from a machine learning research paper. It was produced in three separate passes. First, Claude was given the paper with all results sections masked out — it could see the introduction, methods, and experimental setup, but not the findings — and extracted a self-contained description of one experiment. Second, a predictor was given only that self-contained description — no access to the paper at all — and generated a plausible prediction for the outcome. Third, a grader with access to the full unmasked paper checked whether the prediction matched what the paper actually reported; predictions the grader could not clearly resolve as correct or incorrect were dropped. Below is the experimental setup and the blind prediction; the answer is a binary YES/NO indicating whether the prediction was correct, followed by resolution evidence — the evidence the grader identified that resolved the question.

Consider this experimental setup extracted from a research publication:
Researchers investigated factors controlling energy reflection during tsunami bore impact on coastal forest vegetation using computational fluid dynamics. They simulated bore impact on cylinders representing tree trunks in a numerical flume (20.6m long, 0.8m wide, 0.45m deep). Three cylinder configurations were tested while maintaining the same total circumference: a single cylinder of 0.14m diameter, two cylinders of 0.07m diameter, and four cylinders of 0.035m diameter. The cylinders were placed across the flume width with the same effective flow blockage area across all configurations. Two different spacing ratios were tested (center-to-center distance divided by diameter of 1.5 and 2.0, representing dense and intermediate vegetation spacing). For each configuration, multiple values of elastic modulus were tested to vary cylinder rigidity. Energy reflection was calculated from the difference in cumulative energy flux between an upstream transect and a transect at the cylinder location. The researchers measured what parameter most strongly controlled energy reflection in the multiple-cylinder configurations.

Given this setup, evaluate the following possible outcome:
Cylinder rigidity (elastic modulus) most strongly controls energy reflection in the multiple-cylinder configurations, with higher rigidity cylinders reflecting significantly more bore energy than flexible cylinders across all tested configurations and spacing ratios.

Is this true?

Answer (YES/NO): NO